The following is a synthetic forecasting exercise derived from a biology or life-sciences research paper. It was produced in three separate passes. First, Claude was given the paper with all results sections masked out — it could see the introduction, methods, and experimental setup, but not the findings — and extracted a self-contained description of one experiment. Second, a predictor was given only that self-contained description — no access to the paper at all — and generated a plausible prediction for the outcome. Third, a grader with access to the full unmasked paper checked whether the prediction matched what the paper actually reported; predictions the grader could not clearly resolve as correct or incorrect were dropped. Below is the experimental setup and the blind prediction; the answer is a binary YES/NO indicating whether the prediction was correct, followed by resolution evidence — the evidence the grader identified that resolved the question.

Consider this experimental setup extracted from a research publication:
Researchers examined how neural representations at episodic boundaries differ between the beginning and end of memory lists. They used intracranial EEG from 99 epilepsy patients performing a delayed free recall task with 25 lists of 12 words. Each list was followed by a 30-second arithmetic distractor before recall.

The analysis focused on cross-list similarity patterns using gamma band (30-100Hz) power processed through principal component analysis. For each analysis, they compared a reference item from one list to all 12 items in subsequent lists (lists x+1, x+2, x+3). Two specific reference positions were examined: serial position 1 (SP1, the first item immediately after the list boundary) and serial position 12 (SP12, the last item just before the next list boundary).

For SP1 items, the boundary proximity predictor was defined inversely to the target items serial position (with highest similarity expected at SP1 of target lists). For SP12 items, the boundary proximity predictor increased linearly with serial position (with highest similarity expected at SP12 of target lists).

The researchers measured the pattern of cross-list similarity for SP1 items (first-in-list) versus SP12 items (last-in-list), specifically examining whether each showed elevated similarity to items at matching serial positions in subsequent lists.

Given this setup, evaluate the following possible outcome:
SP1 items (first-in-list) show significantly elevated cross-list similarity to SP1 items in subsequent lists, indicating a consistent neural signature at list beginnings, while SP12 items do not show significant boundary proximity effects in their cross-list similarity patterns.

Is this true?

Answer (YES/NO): NO